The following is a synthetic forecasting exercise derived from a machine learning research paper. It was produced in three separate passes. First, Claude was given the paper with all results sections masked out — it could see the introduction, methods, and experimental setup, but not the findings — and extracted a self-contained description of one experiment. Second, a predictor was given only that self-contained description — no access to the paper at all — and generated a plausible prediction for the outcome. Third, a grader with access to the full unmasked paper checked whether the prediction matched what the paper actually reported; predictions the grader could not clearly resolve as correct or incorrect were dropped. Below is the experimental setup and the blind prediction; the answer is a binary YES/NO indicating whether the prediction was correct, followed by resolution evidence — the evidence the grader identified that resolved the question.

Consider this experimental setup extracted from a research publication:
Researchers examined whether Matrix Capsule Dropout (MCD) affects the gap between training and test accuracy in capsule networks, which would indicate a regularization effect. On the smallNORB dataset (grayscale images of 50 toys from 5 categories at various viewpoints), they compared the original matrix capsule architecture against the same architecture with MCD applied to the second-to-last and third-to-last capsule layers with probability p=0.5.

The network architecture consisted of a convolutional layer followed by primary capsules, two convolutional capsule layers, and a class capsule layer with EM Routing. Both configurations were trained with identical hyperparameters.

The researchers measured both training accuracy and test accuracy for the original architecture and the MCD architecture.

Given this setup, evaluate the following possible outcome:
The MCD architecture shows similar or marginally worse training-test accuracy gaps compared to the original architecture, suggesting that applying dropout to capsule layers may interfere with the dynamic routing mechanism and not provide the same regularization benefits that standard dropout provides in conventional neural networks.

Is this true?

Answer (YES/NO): NO